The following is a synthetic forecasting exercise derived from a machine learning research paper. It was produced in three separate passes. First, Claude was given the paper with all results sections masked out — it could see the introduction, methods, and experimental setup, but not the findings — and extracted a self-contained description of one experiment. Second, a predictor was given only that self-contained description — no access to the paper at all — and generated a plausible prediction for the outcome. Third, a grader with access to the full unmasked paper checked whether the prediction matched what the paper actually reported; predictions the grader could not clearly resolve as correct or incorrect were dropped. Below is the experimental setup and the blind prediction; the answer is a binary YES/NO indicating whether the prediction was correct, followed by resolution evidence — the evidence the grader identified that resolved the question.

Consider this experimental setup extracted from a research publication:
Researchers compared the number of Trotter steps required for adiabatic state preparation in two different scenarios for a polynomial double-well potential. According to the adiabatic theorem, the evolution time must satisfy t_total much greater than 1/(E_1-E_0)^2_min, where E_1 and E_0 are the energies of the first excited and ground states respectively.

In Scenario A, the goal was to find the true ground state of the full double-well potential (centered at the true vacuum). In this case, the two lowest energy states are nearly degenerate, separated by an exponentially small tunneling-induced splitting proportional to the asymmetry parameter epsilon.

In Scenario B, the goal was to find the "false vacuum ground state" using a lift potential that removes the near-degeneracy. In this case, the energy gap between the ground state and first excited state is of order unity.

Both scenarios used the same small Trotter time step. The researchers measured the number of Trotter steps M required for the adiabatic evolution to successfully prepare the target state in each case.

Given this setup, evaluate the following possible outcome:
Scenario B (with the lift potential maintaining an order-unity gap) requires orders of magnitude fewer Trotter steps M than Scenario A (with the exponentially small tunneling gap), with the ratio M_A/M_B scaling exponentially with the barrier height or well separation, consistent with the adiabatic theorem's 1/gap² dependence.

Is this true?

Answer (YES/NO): NO